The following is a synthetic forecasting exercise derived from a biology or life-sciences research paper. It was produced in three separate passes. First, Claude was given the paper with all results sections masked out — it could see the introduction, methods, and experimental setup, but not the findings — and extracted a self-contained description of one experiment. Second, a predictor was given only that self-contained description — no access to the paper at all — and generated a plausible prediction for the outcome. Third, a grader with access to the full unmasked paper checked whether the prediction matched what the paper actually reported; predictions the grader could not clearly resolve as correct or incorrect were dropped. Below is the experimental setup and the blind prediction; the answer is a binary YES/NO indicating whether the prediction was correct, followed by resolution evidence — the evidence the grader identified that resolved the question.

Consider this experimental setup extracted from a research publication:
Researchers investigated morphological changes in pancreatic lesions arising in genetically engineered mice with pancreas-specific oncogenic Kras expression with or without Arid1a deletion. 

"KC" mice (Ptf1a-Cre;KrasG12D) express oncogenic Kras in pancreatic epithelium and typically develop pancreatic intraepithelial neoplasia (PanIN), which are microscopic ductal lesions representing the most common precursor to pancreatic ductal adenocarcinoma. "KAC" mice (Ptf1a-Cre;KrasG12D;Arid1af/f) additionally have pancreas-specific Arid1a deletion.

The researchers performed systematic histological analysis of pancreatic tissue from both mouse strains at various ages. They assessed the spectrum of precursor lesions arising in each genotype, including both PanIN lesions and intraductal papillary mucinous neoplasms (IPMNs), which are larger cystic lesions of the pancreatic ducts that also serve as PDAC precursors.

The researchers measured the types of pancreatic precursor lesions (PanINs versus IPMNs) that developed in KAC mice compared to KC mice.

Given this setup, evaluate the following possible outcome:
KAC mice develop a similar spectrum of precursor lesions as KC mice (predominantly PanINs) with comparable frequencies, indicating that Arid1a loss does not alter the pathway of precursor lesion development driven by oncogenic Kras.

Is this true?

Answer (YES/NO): NO